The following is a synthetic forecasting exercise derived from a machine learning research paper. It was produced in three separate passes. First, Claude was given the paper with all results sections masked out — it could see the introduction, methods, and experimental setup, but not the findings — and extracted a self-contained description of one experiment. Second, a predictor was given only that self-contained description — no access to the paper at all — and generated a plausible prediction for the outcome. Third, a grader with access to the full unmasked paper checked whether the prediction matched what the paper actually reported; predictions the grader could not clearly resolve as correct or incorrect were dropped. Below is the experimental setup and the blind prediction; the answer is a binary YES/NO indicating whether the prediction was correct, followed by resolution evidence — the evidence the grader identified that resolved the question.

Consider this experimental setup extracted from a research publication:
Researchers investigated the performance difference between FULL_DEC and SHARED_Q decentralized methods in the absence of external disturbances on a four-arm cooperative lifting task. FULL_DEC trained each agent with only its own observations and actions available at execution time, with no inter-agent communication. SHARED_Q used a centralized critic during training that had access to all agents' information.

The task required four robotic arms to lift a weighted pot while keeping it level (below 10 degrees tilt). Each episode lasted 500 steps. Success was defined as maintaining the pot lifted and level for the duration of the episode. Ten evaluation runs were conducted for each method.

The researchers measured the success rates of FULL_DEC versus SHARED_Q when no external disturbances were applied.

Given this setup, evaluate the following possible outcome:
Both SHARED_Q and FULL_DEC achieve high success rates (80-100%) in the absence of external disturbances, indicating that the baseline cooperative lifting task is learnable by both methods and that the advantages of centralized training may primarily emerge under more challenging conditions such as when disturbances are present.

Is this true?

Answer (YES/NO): NO